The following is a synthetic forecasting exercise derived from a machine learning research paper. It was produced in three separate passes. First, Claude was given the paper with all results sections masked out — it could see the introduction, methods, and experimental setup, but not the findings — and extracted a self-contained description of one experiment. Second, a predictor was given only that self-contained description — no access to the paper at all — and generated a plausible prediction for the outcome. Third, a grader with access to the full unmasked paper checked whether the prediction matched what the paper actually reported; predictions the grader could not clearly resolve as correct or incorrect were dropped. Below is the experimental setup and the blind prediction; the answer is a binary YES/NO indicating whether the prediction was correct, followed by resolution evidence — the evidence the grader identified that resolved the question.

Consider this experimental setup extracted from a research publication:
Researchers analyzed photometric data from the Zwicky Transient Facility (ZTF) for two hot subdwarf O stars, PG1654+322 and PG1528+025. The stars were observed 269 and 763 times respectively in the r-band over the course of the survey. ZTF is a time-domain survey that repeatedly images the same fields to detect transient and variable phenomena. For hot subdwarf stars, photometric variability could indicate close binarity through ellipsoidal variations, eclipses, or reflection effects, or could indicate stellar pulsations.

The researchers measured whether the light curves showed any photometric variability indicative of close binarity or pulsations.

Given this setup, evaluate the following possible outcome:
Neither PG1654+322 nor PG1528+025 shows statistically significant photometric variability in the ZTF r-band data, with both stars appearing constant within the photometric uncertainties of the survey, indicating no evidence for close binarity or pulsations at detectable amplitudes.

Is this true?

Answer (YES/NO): YES